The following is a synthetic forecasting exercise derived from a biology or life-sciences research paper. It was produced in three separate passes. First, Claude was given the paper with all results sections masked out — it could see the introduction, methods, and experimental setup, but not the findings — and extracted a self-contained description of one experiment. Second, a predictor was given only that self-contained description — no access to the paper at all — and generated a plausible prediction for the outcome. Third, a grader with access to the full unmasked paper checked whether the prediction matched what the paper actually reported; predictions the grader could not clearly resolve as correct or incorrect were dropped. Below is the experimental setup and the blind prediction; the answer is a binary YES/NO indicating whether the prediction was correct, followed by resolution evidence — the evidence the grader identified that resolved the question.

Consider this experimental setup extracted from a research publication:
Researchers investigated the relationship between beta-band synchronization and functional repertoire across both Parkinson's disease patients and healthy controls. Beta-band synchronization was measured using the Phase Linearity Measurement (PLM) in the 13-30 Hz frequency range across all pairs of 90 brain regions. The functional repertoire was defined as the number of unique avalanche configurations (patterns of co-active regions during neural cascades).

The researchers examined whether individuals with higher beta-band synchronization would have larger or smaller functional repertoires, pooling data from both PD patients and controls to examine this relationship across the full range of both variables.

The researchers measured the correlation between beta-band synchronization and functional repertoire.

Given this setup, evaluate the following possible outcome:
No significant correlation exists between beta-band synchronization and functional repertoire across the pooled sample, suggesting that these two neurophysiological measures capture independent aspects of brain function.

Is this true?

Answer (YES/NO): NO